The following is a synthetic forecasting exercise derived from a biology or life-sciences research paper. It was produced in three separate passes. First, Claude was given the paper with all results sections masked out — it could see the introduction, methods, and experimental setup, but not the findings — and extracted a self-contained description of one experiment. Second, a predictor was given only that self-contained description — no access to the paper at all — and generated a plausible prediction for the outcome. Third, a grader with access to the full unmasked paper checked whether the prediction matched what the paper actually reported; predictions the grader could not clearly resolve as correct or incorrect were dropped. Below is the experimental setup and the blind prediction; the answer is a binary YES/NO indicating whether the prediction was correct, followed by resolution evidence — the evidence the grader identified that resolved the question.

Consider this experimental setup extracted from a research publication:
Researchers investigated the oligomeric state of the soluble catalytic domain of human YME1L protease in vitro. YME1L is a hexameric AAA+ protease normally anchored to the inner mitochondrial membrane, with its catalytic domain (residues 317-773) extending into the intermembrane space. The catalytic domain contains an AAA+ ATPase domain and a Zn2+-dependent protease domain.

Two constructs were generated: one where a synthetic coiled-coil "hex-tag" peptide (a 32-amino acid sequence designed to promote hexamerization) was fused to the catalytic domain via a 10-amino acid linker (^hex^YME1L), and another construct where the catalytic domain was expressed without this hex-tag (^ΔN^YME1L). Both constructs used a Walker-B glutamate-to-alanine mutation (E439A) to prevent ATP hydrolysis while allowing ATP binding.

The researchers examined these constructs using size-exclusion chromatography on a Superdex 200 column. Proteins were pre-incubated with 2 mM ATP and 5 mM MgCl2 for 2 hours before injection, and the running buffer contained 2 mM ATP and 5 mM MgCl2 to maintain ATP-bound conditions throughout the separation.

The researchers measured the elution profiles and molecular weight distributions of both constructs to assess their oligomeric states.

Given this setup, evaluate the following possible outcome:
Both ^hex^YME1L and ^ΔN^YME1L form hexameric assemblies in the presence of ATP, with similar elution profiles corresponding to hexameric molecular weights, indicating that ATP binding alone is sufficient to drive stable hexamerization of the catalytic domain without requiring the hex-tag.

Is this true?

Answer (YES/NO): NO